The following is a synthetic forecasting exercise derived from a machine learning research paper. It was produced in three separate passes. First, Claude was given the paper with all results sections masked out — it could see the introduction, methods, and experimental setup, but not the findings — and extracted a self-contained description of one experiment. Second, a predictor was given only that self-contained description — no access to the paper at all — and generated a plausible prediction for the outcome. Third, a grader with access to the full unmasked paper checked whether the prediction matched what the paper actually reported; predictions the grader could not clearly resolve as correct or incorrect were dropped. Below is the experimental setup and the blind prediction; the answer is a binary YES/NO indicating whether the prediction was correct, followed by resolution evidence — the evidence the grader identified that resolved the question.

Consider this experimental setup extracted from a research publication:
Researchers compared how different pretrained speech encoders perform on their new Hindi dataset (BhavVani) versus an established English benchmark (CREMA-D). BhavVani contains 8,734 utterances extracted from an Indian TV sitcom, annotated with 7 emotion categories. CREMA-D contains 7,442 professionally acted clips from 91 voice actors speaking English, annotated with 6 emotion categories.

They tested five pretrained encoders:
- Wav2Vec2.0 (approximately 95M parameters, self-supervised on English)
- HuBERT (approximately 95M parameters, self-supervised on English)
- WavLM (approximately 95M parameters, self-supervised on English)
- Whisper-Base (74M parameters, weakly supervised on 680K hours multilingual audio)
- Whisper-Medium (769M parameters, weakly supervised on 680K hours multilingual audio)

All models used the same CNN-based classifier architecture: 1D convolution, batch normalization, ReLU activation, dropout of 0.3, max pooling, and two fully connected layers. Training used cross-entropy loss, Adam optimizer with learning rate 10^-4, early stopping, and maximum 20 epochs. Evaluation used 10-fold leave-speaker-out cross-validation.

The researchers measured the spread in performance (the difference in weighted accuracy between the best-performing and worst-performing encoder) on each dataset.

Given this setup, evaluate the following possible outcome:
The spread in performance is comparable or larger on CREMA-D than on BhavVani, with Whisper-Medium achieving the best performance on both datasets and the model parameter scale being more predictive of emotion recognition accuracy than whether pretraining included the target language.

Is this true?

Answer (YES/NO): YES